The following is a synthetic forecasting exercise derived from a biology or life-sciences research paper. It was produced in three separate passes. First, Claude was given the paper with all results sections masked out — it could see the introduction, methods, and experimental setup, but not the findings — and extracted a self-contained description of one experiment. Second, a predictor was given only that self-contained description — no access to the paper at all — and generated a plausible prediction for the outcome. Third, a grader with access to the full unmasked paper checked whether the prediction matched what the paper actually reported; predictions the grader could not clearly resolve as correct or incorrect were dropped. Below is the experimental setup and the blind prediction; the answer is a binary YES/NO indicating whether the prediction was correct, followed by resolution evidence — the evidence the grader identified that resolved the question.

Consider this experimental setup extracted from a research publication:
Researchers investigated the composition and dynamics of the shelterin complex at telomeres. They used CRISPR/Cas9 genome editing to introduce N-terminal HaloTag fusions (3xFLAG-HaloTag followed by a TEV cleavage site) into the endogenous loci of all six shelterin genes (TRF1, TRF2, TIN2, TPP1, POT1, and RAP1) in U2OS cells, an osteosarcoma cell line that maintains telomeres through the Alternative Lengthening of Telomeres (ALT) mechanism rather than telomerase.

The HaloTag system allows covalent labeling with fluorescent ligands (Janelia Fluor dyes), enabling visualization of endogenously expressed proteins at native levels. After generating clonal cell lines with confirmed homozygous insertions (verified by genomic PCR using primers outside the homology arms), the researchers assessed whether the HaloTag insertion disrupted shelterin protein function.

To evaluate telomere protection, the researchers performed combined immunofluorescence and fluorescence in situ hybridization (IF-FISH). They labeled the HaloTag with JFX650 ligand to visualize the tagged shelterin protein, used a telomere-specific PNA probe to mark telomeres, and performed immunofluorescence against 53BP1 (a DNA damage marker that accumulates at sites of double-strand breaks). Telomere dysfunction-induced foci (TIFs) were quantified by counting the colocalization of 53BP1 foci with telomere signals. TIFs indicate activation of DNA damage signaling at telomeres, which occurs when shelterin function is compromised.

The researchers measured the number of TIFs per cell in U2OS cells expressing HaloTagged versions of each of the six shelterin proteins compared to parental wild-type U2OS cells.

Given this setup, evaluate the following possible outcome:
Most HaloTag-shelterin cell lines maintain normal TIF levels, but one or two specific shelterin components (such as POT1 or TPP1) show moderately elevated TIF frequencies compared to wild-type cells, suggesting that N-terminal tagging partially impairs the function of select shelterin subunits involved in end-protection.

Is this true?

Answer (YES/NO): NO